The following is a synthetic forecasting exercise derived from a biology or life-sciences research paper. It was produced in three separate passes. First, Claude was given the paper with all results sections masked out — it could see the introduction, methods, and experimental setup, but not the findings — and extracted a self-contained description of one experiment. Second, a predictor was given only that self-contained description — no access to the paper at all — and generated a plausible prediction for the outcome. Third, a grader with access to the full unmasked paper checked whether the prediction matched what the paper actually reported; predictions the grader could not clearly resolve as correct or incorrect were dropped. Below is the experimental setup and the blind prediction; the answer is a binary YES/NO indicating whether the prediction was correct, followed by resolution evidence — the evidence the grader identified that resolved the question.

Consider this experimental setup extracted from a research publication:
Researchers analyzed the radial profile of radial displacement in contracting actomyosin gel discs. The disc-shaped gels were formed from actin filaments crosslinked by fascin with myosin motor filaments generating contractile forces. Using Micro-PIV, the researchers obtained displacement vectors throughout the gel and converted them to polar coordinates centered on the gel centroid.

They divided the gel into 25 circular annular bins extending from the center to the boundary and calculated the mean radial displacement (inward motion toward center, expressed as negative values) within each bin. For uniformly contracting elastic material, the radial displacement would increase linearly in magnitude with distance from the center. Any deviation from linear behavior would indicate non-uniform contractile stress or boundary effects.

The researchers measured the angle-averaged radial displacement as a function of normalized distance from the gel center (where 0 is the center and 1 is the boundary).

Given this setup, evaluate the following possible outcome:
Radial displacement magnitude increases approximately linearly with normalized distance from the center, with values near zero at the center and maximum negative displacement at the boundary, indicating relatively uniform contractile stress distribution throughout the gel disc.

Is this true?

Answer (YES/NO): NO